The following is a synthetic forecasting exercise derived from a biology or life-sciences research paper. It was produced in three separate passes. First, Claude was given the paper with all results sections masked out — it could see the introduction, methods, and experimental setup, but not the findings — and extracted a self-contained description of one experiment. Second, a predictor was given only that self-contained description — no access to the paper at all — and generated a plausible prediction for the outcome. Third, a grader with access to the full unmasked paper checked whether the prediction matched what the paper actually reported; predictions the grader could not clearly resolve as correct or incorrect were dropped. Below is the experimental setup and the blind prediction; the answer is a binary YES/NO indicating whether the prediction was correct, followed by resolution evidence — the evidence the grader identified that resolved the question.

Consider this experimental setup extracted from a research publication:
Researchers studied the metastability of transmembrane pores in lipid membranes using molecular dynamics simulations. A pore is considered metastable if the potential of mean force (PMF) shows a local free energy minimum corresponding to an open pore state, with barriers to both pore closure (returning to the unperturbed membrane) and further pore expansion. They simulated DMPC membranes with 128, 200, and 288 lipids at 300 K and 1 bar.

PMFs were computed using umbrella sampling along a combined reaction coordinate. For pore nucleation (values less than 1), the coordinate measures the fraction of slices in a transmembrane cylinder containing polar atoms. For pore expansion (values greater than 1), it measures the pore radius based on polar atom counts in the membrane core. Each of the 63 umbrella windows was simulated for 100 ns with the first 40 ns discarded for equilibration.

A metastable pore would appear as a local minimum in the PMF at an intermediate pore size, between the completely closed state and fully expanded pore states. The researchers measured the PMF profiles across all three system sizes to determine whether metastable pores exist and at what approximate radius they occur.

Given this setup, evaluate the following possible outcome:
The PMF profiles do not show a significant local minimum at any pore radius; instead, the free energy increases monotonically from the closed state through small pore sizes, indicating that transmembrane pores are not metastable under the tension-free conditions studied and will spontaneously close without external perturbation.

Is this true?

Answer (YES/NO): NO